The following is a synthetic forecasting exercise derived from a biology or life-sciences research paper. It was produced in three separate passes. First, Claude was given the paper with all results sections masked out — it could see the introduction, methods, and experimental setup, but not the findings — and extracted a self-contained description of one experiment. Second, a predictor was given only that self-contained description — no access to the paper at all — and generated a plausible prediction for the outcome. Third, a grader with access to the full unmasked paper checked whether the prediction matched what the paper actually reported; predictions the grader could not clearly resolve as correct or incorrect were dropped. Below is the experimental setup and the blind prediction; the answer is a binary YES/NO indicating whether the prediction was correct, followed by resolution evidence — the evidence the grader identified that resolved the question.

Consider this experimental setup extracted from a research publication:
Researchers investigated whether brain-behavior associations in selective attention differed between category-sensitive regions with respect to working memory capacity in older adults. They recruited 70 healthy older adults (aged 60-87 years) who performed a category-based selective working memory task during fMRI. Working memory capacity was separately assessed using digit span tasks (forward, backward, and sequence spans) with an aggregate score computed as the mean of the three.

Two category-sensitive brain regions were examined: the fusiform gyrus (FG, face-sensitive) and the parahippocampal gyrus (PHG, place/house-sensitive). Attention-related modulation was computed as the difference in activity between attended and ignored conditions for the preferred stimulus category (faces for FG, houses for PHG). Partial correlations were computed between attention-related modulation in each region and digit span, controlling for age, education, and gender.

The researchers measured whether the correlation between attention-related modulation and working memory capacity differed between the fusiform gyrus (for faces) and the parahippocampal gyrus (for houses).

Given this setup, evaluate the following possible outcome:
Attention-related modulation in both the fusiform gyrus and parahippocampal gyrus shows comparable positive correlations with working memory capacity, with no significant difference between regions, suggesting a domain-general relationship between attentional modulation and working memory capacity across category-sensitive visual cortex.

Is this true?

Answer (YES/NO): NO